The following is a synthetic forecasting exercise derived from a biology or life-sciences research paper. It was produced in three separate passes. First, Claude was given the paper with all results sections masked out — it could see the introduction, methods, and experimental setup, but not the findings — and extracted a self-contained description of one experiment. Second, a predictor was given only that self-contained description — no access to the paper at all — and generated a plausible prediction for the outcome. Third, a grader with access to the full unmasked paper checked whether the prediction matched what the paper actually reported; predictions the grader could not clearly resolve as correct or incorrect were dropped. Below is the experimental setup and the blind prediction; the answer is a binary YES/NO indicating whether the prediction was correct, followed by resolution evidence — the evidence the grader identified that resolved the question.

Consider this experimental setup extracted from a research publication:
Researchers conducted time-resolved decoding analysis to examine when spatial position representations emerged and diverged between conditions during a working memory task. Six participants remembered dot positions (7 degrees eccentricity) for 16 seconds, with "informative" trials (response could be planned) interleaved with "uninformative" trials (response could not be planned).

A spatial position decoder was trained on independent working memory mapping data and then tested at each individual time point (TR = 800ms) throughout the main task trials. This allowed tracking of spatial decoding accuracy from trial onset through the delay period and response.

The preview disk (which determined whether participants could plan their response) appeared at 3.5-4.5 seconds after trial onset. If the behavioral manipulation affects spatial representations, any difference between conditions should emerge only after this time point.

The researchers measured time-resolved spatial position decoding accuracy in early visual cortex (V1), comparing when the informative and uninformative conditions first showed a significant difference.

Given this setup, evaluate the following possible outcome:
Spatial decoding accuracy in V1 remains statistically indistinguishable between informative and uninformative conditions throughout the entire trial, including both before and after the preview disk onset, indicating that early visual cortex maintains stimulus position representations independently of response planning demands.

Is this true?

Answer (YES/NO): NO